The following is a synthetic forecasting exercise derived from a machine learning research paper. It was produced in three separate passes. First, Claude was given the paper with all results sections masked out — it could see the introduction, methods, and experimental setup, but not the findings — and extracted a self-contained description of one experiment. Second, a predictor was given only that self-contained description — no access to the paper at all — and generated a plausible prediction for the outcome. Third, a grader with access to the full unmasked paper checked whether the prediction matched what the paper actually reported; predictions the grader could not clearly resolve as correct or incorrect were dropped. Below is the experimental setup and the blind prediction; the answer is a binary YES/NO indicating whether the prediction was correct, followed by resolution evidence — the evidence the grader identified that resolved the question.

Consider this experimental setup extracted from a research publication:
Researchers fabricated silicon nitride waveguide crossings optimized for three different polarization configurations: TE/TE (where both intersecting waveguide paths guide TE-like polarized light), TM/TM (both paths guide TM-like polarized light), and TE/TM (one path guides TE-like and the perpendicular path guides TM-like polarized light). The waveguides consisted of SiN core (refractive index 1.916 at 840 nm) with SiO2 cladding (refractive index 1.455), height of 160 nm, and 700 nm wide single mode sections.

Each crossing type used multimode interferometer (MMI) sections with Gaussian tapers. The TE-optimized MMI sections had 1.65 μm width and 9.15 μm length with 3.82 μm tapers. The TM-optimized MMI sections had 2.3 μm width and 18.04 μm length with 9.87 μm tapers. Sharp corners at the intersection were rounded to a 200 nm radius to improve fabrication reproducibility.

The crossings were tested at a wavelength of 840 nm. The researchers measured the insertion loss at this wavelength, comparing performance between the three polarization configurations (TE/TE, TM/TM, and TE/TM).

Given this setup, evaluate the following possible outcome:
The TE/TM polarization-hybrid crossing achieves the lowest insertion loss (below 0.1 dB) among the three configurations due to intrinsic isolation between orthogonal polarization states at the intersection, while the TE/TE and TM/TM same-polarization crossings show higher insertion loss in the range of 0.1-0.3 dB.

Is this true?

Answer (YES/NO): NO